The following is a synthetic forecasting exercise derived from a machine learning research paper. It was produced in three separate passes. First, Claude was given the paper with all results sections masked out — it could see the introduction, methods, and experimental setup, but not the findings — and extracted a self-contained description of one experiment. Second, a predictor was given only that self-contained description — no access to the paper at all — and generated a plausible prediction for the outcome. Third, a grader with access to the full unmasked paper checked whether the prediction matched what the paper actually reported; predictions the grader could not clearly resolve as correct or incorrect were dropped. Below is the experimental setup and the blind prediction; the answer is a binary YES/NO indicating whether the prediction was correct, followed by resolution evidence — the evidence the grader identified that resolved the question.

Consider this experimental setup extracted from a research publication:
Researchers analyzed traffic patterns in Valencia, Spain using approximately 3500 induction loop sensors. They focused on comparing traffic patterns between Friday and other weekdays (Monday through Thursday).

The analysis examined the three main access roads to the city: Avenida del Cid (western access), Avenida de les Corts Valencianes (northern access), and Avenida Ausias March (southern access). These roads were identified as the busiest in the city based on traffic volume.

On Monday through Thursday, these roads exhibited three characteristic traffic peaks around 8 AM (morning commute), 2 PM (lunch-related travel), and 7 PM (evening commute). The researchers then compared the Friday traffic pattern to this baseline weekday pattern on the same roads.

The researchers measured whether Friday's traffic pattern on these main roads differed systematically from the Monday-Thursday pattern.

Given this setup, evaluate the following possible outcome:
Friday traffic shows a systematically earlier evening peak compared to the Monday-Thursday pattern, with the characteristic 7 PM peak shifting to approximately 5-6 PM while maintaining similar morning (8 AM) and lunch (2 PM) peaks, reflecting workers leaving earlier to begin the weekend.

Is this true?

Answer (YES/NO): NO